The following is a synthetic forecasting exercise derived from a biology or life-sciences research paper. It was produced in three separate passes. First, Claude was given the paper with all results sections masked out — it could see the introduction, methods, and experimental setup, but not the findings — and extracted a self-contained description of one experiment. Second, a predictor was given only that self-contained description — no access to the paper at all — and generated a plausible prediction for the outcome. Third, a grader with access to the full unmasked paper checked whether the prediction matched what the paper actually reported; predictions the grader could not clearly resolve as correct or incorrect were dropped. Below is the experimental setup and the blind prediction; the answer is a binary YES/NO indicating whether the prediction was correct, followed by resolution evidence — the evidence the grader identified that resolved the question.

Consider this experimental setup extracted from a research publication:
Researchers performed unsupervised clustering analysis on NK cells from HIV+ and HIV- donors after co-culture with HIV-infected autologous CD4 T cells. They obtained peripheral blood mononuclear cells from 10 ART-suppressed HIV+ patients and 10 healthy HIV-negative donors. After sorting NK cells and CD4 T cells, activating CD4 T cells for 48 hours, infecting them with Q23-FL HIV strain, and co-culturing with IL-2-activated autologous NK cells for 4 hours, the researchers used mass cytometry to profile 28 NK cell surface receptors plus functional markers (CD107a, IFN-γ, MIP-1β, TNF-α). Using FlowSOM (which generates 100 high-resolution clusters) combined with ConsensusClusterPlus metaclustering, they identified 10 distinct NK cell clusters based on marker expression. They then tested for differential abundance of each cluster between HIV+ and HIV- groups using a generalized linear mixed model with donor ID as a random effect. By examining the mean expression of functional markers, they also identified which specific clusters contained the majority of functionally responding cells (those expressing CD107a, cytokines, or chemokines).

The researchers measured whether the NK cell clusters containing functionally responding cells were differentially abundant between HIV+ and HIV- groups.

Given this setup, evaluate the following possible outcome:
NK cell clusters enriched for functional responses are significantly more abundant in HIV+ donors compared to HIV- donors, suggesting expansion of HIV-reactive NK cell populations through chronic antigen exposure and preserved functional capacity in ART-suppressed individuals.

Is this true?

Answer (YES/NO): NO